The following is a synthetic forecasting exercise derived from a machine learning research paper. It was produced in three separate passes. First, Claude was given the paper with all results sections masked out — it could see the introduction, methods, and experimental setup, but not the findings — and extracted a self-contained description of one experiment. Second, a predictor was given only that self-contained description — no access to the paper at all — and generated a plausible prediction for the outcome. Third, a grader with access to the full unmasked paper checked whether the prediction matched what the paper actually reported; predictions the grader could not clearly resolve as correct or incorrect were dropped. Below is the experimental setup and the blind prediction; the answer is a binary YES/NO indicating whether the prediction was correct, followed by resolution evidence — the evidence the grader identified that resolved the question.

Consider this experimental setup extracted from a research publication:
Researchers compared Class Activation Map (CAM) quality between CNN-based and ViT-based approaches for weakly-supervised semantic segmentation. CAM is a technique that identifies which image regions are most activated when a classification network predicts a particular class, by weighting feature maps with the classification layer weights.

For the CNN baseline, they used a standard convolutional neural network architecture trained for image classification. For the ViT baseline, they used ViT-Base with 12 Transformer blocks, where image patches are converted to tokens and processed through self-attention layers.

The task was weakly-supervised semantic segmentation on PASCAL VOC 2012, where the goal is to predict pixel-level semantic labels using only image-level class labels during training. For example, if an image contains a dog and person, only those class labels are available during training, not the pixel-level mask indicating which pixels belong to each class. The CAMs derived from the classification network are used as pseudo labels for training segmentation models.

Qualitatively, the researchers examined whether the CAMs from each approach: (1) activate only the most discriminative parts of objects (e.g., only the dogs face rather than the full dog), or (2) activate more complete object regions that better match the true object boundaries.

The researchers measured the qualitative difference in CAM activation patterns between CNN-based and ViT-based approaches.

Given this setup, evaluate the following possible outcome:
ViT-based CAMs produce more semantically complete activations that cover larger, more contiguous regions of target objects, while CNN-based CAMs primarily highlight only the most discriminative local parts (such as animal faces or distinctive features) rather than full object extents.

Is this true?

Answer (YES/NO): YES